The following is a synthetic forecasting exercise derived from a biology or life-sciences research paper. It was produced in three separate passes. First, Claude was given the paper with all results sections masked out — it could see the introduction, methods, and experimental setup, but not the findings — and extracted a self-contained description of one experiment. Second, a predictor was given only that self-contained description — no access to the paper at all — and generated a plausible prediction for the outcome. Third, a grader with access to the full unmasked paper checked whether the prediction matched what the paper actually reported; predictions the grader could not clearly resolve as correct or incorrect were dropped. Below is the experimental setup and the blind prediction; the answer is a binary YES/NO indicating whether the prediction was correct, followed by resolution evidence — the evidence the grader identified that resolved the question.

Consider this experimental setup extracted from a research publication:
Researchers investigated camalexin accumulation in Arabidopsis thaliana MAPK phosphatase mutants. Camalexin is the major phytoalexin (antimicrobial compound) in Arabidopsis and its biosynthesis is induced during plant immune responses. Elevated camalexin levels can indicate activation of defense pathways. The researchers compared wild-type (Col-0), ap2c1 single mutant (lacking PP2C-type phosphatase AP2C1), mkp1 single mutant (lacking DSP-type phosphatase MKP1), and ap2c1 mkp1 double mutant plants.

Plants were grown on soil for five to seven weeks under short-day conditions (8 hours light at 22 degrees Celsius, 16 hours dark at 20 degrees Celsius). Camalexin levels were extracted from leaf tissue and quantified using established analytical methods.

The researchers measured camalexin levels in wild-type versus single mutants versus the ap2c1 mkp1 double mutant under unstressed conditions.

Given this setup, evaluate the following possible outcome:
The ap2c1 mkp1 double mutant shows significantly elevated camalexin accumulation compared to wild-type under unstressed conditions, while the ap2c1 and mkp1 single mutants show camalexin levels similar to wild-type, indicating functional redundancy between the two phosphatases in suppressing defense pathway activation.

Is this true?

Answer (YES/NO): NO